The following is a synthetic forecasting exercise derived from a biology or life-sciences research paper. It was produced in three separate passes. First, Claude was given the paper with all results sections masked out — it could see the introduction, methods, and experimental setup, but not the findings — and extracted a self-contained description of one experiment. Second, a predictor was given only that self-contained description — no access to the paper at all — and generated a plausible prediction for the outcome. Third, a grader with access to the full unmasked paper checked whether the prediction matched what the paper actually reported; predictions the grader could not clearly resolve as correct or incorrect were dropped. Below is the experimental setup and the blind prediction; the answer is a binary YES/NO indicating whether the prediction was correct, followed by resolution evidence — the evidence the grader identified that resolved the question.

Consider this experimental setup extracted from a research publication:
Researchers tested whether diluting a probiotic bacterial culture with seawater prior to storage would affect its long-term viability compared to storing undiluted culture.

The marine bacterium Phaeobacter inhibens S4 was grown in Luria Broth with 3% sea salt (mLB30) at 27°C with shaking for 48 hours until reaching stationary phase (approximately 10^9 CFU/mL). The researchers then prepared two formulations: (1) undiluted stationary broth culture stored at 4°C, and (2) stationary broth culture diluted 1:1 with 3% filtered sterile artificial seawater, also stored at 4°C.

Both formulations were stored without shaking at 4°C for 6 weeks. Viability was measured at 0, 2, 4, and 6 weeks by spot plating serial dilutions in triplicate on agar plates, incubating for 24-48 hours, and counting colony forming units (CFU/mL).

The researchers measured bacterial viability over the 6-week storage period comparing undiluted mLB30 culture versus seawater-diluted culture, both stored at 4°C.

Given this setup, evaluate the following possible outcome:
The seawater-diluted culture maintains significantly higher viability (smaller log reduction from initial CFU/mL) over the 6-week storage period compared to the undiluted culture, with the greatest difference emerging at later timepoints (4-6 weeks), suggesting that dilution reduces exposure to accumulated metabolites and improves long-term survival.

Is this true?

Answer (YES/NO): YES